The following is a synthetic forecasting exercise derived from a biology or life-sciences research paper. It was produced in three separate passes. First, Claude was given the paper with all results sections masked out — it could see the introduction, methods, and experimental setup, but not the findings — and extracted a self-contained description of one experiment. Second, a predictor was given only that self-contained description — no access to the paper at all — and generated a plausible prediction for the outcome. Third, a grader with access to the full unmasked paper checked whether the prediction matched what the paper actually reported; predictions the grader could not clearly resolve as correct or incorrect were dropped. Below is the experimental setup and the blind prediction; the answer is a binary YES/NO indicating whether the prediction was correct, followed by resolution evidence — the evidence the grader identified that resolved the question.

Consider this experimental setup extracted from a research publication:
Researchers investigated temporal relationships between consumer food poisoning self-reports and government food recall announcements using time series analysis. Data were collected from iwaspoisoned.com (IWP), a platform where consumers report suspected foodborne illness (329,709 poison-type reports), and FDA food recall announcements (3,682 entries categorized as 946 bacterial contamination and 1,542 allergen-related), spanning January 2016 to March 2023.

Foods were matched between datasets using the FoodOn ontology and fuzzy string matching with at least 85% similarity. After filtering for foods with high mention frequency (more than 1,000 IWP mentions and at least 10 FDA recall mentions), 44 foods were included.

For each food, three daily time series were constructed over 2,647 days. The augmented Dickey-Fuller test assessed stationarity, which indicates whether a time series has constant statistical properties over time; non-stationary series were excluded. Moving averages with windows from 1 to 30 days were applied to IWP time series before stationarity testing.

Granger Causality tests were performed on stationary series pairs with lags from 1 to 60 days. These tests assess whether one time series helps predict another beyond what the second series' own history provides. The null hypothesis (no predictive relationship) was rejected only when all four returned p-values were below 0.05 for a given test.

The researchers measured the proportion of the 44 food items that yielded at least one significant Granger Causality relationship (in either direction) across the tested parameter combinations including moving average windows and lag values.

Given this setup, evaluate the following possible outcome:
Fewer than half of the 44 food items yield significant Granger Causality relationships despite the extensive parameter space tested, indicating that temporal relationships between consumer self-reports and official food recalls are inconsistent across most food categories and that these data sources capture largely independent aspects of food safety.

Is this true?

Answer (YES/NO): NO